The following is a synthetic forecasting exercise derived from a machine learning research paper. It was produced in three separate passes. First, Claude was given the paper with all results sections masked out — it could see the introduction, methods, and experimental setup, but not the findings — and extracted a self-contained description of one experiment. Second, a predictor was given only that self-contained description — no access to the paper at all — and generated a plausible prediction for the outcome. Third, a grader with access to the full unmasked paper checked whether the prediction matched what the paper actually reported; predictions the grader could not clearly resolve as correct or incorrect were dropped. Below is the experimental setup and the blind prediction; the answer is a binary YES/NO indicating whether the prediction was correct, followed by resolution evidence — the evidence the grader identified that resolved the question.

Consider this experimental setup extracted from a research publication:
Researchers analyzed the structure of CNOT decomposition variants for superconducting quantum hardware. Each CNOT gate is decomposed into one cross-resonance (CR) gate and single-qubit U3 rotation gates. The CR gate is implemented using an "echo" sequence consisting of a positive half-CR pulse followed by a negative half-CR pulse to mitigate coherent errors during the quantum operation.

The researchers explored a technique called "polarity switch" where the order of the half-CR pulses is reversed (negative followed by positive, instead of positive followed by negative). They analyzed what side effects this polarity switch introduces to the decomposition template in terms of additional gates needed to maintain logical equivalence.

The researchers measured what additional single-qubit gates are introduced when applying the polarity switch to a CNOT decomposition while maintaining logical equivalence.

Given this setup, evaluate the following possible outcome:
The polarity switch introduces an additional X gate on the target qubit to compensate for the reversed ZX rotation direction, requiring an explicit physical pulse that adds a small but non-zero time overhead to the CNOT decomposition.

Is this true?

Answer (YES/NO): NO